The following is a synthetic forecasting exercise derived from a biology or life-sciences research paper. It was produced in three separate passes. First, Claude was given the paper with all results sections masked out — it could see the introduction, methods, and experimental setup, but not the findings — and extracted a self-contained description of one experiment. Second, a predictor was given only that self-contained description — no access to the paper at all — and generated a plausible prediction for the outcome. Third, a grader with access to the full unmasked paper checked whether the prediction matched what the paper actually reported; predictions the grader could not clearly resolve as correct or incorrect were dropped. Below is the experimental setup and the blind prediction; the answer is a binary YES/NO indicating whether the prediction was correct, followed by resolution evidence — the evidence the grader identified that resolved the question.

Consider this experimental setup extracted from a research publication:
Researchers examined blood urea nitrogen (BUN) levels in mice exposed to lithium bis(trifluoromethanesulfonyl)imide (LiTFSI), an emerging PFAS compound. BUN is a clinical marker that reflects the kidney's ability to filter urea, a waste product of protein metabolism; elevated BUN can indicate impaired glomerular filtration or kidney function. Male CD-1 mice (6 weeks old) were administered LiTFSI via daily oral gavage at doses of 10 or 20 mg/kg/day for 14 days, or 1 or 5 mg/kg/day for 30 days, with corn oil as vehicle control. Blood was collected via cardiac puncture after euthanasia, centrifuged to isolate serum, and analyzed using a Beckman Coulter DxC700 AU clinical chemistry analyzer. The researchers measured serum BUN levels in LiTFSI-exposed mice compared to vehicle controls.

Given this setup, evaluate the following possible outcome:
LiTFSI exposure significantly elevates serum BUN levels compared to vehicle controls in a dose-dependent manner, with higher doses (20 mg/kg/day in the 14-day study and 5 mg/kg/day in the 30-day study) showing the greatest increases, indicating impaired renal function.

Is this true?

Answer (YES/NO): NO